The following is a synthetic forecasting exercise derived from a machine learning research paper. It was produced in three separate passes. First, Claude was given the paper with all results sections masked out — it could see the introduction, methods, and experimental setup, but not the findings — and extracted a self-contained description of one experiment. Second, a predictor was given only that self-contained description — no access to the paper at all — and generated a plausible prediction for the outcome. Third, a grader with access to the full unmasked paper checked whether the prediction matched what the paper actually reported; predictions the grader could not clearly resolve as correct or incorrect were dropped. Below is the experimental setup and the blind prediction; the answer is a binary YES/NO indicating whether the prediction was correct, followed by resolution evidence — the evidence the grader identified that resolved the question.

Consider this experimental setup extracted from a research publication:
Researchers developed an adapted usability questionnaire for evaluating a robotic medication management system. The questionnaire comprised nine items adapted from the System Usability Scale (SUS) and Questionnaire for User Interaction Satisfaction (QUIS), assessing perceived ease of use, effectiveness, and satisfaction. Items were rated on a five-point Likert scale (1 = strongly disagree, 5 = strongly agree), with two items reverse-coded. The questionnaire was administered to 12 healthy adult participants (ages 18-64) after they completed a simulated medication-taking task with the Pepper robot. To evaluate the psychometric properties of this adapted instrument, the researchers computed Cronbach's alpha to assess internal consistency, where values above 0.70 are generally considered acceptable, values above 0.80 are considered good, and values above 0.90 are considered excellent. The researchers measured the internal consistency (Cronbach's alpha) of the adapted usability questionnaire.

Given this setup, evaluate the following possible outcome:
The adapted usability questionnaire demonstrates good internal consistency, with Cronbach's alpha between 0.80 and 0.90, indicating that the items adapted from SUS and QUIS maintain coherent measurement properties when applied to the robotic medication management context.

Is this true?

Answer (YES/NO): NO